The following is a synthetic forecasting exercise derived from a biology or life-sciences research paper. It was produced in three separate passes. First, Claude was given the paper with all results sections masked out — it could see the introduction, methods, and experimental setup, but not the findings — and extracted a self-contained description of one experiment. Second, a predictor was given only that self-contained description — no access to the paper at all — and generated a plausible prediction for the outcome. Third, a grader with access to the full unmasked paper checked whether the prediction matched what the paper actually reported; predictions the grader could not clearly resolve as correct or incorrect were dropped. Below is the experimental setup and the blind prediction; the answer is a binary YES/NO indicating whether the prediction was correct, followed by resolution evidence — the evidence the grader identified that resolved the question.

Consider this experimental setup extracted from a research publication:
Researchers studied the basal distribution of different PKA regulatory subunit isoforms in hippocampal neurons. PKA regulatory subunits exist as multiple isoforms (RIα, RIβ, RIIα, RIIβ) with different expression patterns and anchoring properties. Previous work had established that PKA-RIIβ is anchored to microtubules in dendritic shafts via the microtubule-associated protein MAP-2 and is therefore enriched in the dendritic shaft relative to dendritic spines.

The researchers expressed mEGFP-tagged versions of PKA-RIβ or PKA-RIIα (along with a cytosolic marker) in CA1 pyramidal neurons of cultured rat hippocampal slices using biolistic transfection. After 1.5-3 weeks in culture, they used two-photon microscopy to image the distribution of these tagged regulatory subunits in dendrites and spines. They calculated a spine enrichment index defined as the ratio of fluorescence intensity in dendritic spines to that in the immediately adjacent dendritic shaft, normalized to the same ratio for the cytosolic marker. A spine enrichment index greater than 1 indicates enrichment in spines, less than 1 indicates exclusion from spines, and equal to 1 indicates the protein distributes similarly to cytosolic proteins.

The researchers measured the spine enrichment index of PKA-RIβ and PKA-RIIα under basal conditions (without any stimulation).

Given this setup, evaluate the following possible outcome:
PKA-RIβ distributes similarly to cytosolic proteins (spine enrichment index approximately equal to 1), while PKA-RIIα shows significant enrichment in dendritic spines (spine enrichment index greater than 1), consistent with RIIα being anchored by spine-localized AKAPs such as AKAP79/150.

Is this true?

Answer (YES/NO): NO